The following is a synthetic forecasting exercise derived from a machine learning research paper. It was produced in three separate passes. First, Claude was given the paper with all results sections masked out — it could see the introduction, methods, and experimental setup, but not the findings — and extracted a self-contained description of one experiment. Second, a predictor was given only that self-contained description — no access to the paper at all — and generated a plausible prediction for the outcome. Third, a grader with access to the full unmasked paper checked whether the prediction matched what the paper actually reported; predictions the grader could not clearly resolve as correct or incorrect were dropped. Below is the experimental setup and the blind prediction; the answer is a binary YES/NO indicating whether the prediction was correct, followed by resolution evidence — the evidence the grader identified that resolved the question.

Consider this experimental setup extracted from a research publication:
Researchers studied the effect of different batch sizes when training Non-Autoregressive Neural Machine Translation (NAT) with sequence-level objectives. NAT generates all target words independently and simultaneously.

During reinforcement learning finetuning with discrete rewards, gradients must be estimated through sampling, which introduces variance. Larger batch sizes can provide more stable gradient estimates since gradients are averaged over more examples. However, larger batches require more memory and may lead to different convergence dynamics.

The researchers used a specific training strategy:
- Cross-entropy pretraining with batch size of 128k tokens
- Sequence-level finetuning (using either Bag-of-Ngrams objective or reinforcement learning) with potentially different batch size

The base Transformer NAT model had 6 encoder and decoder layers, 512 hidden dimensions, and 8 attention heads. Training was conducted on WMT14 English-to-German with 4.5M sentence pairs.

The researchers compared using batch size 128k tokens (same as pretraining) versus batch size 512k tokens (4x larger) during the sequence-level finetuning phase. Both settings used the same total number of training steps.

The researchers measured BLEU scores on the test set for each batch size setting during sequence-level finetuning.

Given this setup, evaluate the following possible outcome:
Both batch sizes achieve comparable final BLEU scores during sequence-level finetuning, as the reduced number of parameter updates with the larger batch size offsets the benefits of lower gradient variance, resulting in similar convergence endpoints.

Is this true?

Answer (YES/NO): NO